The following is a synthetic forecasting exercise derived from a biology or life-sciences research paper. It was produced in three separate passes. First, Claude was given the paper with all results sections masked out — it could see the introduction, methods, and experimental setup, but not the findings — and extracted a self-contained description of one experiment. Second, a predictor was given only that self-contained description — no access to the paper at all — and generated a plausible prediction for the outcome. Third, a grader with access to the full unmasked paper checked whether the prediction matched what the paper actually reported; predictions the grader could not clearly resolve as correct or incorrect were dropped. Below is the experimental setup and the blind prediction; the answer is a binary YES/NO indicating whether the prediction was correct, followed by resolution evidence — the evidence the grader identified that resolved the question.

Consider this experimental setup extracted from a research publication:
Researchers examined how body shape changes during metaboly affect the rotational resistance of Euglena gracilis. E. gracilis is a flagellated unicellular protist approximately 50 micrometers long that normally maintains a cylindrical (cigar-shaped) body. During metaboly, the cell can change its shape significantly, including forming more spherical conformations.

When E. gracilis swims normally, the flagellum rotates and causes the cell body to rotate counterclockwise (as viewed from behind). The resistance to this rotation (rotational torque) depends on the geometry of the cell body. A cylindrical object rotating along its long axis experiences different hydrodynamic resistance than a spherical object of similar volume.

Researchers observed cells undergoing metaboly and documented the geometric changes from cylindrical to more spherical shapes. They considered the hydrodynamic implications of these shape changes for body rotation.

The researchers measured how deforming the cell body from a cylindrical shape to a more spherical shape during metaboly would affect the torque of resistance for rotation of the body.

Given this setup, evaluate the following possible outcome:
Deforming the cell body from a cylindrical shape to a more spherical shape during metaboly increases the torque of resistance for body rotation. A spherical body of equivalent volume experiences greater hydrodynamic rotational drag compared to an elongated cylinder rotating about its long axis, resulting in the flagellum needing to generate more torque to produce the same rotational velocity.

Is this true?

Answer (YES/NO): NO